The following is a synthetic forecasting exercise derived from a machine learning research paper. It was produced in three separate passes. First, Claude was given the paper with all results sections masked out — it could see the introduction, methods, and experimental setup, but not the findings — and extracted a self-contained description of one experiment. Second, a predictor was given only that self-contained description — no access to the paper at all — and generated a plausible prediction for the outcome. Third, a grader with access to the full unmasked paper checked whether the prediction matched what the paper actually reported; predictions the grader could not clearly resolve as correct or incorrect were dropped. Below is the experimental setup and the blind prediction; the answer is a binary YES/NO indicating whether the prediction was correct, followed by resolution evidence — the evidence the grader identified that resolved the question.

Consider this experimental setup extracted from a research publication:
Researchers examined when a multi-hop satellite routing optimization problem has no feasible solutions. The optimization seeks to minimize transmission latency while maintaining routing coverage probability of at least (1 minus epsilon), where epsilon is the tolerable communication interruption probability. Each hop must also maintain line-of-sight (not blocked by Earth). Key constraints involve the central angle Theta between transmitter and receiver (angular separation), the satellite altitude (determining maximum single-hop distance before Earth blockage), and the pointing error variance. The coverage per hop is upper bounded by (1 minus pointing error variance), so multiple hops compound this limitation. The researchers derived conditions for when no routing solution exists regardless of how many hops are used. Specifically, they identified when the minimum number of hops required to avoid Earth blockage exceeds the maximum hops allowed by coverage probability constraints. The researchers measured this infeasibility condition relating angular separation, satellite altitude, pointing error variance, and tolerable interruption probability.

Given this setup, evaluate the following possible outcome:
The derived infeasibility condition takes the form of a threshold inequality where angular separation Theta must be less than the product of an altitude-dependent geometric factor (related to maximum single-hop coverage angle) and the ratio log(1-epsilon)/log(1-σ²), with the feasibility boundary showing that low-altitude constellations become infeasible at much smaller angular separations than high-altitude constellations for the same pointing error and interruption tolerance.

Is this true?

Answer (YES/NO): YES